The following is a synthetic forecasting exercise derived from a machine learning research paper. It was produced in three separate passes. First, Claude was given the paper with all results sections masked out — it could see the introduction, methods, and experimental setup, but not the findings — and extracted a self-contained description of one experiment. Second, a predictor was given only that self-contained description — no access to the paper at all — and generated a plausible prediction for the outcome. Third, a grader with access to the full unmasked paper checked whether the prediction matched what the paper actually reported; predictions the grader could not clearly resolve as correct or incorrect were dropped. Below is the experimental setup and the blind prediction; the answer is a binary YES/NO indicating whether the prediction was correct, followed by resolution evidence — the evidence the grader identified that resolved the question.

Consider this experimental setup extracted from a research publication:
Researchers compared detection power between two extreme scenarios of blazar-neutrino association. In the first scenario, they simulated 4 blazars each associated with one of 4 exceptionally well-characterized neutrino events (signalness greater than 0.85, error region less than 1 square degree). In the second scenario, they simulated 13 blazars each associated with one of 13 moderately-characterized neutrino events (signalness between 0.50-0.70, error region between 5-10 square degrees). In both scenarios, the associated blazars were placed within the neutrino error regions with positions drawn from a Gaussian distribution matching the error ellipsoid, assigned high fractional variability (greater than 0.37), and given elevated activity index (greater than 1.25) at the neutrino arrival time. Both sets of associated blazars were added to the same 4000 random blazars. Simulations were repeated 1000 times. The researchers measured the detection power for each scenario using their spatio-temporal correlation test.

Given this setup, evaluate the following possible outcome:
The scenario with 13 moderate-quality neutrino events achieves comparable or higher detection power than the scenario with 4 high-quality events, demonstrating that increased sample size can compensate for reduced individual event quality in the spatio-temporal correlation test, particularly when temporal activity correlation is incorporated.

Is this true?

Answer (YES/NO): YES